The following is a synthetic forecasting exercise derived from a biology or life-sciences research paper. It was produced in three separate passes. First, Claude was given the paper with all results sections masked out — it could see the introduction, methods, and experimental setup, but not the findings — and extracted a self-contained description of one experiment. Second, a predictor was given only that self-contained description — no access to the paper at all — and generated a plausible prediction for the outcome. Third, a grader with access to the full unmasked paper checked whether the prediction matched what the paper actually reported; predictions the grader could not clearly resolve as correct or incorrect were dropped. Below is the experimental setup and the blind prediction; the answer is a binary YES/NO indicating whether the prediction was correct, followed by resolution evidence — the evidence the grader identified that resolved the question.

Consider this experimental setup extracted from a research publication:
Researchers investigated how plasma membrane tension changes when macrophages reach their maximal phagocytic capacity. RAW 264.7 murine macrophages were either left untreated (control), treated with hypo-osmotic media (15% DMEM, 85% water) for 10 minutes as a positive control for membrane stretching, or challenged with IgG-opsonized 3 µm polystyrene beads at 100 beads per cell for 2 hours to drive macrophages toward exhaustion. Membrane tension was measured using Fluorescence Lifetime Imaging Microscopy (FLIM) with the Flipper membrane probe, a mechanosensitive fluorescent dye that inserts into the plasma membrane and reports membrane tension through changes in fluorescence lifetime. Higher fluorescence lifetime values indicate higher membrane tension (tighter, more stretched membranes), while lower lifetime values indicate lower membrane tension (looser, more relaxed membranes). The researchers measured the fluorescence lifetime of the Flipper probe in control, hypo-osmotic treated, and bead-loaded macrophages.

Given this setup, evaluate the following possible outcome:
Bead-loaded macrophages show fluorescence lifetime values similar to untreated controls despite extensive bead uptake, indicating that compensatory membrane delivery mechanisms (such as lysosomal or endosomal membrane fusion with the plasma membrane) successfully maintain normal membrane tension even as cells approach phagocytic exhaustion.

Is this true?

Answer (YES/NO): NO